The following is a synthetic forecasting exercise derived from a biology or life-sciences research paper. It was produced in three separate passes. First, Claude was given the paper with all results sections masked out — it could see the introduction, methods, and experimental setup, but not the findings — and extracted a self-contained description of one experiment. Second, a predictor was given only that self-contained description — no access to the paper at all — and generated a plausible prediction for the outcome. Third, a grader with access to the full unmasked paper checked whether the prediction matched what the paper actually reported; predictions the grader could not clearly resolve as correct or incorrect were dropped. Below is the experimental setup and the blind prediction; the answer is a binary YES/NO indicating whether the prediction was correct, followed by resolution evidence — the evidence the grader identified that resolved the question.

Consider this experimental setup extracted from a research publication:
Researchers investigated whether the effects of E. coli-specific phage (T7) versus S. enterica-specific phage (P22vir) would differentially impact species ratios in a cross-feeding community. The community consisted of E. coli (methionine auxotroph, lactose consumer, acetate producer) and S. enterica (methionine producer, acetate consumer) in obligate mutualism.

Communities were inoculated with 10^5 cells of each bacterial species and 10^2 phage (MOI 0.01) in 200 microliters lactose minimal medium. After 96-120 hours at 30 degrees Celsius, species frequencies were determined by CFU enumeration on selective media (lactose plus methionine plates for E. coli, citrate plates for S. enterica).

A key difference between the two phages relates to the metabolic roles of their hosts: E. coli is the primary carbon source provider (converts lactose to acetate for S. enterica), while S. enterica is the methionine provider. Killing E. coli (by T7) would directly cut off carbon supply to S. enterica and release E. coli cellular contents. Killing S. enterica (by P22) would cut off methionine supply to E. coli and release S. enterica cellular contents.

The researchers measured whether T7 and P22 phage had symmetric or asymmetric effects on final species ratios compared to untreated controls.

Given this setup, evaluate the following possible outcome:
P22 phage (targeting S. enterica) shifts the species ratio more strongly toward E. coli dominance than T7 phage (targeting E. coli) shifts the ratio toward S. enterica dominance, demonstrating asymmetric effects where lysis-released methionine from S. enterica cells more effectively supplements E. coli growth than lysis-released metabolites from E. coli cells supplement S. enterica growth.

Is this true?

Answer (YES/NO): NO